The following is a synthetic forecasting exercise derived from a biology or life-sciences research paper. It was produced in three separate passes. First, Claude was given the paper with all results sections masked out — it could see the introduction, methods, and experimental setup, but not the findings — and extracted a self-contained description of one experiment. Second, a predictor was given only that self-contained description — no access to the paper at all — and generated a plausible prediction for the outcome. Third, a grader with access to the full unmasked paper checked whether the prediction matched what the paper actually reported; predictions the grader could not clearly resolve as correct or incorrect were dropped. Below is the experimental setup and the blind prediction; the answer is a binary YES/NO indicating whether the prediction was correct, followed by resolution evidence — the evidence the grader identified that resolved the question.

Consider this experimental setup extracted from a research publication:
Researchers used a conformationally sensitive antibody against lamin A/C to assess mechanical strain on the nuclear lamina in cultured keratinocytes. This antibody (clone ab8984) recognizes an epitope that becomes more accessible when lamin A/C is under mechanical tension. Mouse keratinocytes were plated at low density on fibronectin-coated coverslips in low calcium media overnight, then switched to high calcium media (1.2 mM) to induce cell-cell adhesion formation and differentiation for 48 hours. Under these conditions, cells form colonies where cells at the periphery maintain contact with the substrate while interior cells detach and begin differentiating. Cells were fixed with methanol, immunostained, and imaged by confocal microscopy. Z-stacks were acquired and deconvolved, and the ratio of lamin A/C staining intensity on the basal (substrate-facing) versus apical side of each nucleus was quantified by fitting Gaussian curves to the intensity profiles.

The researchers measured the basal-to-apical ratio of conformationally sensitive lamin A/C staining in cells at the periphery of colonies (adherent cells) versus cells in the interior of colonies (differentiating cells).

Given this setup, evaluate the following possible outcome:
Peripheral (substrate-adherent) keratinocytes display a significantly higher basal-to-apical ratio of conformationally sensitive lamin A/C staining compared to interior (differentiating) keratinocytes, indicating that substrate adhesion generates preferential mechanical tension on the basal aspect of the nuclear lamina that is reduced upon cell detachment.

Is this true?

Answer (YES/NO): NO